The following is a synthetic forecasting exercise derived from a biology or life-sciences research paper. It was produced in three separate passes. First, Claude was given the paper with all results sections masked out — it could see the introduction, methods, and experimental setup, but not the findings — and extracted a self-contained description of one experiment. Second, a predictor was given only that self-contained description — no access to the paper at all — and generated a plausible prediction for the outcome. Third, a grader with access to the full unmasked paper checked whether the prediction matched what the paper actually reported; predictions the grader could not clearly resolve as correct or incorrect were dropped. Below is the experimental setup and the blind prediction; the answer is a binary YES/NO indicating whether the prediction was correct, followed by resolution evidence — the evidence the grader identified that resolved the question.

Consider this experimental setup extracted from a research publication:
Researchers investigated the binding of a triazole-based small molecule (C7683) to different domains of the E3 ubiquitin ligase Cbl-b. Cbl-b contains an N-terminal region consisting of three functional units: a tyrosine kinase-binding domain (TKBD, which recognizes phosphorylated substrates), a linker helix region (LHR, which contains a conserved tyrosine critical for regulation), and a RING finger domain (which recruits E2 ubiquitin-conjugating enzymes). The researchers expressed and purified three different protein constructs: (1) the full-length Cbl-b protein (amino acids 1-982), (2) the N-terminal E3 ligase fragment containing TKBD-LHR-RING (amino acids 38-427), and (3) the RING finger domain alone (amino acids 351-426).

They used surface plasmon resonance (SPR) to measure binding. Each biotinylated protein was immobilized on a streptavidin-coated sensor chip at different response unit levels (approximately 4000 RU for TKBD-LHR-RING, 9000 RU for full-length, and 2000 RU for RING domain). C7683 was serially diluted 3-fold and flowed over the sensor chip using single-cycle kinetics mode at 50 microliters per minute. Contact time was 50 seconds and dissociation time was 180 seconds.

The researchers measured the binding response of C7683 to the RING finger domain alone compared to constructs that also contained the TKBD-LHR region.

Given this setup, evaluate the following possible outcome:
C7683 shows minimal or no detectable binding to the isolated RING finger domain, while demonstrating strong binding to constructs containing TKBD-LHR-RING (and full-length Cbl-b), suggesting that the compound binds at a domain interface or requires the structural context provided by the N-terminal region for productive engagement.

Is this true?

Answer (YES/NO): YES